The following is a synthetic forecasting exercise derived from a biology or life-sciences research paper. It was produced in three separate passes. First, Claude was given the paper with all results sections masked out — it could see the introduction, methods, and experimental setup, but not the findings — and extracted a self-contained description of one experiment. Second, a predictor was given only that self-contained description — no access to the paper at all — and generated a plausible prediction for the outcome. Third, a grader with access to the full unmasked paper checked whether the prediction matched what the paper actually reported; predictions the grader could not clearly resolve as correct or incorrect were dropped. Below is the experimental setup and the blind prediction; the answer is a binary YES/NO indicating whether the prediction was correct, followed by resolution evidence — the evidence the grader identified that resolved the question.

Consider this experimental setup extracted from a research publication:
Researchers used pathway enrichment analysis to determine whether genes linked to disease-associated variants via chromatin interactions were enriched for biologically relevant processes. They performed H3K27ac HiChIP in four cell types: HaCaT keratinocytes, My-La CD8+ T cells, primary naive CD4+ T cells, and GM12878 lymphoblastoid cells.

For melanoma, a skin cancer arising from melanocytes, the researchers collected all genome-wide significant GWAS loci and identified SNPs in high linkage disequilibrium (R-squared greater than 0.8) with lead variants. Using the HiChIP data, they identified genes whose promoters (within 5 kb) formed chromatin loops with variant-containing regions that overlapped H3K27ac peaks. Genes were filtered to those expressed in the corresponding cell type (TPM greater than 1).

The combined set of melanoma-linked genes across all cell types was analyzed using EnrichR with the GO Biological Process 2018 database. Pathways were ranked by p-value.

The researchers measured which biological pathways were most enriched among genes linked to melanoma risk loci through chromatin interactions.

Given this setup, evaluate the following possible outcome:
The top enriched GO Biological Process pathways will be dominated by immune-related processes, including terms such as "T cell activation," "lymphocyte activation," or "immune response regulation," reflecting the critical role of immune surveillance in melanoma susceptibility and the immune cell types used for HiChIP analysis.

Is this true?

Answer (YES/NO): NO